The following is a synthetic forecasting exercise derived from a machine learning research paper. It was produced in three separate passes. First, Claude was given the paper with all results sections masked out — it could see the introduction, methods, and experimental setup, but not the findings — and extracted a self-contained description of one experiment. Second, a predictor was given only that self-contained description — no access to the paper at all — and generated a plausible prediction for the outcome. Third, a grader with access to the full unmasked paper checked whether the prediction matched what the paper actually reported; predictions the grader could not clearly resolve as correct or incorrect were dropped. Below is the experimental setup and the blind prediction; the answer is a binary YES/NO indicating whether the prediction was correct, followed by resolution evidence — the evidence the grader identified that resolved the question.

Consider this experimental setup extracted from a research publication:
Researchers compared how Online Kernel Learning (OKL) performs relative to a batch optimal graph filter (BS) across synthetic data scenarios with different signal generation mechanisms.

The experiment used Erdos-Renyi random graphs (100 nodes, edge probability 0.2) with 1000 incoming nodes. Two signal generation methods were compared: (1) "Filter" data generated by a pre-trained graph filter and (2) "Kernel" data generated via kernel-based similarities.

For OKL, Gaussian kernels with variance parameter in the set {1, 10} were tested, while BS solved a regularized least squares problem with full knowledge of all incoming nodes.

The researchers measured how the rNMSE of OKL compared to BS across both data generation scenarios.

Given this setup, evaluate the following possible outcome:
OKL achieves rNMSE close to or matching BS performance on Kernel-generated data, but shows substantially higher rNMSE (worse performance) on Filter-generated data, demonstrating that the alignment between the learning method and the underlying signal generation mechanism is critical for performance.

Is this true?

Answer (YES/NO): YES